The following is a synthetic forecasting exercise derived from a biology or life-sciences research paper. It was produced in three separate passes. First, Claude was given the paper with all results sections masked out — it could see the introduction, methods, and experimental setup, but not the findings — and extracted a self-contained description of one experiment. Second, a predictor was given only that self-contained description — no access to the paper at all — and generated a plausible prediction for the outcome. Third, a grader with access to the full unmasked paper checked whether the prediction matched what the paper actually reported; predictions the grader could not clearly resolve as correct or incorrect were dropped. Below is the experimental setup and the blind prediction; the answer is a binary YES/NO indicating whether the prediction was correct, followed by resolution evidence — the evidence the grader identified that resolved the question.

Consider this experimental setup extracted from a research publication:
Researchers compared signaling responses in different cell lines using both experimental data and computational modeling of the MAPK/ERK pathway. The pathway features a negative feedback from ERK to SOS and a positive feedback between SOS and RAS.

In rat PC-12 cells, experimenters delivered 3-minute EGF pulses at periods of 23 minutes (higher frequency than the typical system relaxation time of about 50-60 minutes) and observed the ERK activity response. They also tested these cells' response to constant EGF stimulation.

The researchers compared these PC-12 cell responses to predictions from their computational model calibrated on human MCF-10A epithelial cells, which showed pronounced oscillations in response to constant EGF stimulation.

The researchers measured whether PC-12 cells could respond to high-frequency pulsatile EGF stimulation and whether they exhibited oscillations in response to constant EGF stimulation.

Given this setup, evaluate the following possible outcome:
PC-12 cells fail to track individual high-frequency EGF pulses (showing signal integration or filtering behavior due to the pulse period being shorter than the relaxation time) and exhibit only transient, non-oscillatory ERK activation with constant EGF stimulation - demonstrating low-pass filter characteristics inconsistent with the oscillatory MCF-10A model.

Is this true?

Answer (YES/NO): NO